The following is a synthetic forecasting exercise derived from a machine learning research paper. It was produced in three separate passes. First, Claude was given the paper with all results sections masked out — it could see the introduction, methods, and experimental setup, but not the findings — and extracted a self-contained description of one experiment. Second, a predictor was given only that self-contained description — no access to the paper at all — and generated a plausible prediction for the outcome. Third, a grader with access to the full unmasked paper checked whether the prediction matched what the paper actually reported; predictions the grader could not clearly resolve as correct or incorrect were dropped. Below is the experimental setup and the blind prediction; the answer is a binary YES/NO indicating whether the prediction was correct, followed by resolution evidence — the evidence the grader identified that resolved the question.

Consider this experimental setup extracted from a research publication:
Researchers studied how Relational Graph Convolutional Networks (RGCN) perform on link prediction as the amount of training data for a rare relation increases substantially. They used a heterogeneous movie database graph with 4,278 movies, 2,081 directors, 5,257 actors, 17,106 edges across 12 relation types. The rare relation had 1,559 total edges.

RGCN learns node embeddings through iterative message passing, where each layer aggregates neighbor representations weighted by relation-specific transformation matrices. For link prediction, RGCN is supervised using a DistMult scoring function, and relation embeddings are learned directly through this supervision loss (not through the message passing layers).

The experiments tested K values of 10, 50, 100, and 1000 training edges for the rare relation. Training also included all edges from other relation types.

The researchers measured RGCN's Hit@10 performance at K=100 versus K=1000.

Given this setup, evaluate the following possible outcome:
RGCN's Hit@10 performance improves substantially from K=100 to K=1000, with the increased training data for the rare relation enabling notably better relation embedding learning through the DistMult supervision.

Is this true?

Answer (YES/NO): YES